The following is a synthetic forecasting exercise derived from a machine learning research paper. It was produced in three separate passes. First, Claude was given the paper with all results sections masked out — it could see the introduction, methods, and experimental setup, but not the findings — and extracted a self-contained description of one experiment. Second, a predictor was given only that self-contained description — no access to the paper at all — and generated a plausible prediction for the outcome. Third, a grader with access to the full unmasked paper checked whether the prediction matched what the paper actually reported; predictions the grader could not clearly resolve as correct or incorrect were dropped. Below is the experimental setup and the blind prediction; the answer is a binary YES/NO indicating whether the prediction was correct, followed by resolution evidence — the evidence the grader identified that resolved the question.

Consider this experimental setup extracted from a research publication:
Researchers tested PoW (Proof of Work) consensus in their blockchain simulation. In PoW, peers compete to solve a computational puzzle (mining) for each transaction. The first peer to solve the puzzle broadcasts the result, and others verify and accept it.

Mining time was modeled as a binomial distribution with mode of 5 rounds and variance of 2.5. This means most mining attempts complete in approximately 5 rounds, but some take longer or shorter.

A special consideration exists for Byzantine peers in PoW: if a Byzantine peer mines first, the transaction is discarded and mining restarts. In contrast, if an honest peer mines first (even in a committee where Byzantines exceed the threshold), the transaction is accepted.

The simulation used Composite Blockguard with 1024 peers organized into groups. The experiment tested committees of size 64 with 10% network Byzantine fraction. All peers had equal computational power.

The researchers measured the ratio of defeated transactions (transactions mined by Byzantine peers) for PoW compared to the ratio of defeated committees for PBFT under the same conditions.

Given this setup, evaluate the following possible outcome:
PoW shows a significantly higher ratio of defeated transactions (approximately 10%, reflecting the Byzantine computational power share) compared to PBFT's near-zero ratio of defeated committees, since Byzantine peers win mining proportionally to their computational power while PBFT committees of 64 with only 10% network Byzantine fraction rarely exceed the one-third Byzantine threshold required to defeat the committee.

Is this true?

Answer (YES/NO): NO